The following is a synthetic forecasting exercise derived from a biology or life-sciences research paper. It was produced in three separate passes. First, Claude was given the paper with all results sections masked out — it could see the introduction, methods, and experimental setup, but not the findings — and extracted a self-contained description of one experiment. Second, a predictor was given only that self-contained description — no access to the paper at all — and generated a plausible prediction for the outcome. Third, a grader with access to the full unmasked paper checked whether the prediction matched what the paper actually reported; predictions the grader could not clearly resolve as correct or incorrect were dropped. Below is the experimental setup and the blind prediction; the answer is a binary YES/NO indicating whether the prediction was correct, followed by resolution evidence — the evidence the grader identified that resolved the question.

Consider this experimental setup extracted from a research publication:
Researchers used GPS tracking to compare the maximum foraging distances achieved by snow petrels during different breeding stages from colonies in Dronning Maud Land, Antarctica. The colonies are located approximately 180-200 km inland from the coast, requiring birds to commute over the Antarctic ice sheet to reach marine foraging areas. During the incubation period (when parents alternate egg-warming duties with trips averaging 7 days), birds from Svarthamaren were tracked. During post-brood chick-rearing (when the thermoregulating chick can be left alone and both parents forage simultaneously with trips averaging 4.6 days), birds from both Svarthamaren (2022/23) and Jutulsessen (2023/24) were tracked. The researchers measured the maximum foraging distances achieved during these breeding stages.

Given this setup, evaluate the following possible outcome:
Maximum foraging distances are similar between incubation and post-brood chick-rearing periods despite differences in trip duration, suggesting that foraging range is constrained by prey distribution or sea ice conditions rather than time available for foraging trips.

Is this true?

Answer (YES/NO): NO